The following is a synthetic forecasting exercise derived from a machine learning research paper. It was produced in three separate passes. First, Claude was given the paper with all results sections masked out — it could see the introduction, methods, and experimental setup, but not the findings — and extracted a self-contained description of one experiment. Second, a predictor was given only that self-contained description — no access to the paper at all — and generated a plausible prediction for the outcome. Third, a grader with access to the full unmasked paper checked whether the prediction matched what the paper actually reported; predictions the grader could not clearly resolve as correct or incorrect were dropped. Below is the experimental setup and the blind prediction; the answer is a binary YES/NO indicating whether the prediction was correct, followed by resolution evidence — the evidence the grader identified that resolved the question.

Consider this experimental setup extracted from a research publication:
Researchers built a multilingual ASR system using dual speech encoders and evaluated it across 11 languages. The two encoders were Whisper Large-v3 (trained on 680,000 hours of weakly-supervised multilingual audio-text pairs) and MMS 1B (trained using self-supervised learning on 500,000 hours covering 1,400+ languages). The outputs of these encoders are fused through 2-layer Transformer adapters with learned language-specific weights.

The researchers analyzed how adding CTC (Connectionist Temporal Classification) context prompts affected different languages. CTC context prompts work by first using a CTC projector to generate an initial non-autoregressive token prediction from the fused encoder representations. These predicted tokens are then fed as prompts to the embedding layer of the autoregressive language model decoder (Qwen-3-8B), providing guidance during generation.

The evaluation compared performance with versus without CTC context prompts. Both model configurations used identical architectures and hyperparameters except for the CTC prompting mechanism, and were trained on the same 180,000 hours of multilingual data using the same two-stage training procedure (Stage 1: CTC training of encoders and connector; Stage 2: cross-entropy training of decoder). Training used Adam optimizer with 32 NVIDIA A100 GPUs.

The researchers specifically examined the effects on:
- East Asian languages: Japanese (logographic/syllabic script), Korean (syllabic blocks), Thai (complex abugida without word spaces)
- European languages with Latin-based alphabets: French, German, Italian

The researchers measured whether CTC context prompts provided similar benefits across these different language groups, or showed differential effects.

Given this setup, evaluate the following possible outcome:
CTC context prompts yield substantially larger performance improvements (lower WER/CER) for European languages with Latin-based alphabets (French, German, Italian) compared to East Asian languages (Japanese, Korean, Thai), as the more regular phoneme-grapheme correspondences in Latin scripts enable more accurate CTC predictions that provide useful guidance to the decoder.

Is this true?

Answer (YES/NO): NO